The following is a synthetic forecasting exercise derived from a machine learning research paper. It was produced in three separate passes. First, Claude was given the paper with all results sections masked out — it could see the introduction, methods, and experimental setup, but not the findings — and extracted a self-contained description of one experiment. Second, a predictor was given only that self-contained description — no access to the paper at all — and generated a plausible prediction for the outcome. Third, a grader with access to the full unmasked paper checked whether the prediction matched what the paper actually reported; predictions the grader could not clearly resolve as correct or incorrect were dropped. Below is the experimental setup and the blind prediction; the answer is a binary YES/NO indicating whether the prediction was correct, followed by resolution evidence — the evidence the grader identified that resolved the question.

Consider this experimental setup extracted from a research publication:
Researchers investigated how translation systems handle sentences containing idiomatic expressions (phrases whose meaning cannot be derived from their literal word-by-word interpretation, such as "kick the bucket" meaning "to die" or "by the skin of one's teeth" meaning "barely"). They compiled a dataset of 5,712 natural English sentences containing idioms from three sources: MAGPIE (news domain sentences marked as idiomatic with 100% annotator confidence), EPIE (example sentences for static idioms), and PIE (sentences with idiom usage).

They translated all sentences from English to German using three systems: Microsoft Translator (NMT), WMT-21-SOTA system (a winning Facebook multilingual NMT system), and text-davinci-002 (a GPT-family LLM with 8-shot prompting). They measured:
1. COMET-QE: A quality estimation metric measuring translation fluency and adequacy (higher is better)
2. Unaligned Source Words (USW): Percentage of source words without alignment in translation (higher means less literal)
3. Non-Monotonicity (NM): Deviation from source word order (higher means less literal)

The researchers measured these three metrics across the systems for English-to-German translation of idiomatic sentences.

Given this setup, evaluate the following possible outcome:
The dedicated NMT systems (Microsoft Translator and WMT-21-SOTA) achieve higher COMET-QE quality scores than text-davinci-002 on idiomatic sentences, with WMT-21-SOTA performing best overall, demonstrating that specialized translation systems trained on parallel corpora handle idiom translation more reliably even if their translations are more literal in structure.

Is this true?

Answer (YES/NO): NO